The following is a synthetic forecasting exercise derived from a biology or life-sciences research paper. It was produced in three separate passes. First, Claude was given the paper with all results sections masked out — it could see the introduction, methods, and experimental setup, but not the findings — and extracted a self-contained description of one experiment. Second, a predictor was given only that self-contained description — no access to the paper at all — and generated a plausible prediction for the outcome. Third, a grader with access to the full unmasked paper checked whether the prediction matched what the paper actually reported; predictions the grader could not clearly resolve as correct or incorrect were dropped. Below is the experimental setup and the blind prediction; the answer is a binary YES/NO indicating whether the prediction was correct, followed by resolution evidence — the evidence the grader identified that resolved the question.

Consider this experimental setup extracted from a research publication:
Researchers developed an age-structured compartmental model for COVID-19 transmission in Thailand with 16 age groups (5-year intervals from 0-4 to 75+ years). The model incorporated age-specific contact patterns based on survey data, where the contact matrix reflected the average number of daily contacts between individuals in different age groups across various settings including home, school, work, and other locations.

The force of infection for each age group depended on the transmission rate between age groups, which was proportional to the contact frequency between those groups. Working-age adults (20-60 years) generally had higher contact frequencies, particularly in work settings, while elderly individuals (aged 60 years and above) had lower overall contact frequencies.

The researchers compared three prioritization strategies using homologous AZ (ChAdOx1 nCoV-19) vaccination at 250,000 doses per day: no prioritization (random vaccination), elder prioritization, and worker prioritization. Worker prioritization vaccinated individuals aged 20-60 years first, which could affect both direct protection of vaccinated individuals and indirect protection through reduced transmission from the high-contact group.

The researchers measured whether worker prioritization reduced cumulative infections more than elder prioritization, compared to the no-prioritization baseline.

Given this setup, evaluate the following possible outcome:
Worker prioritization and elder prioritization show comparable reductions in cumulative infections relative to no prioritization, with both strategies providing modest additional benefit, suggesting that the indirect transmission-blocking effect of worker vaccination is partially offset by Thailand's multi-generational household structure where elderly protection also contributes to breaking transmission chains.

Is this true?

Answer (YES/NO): NO